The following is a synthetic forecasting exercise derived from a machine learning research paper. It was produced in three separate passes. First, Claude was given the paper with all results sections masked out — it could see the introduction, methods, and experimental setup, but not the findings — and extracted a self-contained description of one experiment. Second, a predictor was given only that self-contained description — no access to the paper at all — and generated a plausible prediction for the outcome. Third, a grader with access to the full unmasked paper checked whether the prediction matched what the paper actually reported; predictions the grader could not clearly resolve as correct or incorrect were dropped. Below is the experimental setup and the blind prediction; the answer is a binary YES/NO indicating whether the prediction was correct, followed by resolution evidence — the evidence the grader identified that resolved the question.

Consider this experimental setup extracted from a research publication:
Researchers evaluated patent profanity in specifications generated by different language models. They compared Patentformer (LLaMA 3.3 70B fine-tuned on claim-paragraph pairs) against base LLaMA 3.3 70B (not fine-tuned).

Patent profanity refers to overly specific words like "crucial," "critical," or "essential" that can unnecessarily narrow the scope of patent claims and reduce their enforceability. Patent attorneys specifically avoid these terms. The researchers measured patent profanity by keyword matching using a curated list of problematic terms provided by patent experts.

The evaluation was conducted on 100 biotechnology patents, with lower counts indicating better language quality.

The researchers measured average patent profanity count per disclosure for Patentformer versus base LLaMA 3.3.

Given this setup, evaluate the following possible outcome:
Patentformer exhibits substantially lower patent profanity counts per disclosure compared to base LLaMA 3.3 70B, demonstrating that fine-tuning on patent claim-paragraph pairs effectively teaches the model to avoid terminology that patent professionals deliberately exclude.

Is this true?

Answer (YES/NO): YES